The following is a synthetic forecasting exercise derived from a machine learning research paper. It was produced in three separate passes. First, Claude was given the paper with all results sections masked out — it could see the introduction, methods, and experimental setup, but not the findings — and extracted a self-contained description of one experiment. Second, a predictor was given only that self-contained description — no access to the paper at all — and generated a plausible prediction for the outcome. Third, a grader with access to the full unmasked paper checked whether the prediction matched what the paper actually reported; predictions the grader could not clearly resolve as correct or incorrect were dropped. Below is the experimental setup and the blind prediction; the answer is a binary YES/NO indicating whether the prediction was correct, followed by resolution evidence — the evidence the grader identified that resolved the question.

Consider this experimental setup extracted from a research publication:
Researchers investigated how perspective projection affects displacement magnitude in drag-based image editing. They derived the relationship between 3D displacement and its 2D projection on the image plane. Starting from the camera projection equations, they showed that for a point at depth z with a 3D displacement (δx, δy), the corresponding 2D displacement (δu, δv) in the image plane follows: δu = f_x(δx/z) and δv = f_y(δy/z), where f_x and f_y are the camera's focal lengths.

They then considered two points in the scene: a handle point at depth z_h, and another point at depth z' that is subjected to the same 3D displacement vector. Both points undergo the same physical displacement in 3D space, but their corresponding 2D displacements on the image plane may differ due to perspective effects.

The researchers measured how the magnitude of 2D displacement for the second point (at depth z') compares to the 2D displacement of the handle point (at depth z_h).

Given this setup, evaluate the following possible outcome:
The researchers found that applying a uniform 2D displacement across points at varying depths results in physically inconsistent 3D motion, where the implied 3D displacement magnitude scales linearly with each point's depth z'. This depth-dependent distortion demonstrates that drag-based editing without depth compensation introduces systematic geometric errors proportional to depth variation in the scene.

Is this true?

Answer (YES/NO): NO